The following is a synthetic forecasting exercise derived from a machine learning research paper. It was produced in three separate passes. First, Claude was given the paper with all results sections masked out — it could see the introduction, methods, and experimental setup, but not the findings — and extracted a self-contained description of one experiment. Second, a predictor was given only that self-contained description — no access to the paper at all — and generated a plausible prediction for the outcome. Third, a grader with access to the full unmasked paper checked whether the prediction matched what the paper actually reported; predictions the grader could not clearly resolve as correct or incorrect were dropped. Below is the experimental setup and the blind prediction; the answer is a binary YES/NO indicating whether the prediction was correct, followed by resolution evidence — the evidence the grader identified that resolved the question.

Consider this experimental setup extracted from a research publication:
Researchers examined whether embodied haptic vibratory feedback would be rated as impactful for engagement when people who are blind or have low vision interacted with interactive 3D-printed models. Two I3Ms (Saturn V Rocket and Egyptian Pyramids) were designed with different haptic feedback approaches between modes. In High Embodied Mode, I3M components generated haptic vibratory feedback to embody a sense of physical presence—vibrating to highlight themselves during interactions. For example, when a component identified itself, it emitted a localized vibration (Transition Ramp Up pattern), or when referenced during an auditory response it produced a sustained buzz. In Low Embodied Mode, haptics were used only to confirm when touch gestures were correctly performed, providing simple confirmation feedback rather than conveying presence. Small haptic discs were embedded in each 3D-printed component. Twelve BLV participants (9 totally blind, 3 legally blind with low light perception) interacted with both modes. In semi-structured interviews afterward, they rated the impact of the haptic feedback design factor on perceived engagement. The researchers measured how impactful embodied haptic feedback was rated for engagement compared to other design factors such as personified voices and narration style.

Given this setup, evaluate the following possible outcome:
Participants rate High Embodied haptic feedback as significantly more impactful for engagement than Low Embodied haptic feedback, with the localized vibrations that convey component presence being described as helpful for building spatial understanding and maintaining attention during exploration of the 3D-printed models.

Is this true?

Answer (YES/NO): NO